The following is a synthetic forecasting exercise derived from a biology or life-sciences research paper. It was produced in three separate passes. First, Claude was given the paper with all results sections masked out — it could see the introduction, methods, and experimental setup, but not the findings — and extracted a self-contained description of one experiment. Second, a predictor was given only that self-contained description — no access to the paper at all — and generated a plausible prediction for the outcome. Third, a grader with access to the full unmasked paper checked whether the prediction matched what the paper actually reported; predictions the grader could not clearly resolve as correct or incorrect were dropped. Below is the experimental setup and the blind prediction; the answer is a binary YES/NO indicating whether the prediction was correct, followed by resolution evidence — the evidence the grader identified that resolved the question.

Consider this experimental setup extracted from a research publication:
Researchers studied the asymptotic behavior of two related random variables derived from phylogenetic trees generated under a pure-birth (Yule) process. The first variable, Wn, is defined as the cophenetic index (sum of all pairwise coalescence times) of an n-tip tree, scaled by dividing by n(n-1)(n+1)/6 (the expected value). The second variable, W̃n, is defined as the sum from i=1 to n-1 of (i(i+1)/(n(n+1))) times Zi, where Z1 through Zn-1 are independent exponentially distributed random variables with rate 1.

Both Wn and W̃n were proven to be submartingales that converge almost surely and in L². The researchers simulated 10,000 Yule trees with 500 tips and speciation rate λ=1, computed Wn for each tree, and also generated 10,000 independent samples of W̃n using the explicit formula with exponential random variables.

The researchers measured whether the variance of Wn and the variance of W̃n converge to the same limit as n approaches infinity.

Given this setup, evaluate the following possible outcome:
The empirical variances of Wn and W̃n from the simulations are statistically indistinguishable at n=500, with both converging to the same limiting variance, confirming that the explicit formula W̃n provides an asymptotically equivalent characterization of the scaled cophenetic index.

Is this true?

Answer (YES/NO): NO